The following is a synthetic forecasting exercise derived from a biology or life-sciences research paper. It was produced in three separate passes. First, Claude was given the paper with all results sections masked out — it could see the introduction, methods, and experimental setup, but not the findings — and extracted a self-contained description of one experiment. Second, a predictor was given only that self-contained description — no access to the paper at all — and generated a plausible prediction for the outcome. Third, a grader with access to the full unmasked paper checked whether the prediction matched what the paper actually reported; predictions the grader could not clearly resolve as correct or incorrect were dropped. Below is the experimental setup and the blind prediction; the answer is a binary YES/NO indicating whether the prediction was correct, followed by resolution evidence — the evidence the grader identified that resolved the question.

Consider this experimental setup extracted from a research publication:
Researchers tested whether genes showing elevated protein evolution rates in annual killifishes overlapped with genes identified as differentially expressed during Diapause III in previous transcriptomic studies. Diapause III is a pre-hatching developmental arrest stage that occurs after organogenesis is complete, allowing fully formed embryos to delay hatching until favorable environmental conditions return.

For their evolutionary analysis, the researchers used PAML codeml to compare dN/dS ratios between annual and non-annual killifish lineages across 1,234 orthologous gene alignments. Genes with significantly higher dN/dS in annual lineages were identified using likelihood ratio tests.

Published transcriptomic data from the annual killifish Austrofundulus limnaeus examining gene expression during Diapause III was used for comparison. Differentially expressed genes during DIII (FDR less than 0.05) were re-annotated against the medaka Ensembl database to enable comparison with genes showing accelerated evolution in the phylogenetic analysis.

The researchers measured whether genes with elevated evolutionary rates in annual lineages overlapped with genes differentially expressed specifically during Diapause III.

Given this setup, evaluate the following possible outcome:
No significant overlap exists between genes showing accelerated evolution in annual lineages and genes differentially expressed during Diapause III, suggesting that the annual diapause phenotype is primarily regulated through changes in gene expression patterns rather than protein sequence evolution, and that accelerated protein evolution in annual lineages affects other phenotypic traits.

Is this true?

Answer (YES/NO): NO